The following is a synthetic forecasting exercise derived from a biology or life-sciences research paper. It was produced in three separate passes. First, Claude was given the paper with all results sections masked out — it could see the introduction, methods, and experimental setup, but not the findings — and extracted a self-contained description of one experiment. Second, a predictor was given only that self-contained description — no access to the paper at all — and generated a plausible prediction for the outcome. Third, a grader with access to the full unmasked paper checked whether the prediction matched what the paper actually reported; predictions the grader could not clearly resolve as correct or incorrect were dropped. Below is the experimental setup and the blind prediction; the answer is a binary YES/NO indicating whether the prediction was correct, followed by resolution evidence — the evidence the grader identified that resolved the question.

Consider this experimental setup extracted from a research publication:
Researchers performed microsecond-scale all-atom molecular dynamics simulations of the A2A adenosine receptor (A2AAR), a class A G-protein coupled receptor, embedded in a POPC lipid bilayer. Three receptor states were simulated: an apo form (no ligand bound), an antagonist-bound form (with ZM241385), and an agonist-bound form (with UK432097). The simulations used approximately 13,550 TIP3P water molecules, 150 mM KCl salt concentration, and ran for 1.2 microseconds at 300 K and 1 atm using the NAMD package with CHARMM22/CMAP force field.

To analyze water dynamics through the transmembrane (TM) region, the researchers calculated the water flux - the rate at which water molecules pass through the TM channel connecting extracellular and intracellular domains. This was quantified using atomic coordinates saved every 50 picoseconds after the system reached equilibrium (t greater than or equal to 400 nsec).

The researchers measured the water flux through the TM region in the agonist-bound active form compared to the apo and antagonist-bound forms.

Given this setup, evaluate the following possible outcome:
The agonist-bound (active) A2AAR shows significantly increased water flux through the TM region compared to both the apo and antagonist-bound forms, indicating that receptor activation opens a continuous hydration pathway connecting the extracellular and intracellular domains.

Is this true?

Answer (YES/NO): NO